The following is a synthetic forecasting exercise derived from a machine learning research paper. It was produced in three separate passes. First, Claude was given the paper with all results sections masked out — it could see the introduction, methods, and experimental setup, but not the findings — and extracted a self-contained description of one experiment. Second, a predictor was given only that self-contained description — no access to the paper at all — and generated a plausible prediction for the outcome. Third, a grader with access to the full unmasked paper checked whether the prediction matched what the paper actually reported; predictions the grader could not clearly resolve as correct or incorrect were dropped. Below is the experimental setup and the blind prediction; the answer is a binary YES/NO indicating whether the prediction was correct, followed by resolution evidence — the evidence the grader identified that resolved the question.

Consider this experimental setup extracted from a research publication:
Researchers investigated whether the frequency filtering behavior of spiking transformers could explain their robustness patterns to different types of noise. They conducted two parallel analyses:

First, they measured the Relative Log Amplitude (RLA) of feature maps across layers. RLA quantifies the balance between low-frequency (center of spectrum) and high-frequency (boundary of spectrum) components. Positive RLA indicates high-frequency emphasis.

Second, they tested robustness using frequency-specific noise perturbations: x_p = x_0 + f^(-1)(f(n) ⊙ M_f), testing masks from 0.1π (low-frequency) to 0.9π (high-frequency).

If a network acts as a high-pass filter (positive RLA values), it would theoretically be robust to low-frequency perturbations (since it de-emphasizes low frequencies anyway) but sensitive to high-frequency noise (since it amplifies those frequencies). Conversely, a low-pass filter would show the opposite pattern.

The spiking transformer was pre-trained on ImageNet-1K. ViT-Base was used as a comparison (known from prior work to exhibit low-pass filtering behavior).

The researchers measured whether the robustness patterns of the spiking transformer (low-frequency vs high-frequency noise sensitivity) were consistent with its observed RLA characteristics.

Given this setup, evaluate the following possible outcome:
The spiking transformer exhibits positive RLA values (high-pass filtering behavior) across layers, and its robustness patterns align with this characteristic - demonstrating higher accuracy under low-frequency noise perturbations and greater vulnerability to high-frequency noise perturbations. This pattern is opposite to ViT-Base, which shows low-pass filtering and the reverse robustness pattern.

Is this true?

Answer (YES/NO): YES